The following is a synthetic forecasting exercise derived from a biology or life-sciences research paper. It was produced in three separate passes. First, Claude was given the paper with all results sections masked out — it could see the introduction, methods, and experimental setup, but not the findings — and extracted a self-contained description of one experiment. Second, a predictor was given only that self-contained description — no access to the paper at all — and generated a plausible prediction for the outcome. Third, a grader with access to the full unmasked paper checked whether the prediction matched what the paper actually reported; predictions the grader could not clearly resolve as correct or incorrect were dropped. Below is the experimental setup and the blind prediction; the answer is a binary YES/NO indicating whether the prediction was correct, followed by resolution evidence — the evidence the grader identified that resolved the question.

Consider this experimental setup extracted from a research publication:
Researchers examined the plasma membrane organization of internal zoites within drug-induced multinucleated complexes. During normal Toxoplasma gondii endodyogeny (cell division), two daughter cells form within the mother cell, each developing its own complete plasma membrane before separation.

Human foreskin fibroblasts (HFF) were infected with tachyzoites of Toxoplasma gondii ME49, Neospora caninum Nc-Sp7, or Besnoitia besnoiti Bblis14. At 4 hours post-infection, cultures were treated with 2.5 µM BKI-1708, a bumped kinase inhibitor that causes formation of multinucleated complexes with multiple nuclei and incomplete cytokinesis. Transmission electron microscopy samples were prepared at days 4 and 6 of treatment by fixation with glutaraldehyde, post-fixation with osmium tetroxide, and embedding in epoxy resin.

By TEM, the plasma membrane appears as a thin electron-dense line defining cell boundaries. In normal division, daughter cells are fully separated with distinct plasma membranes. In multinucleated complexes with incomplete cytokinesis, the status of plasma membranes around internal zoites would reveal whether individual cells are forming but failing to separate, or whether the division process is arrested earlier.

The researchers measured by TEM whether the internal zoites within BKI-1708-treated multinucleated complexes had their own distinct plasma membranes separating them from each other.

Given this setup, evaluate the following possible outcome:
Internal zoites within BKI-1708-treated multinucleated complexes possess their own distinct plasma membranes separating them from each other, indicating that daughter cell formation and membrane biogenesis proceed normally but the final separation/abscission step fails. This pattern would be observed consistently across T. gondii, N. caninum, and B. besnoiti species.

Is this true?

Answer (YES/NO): NO